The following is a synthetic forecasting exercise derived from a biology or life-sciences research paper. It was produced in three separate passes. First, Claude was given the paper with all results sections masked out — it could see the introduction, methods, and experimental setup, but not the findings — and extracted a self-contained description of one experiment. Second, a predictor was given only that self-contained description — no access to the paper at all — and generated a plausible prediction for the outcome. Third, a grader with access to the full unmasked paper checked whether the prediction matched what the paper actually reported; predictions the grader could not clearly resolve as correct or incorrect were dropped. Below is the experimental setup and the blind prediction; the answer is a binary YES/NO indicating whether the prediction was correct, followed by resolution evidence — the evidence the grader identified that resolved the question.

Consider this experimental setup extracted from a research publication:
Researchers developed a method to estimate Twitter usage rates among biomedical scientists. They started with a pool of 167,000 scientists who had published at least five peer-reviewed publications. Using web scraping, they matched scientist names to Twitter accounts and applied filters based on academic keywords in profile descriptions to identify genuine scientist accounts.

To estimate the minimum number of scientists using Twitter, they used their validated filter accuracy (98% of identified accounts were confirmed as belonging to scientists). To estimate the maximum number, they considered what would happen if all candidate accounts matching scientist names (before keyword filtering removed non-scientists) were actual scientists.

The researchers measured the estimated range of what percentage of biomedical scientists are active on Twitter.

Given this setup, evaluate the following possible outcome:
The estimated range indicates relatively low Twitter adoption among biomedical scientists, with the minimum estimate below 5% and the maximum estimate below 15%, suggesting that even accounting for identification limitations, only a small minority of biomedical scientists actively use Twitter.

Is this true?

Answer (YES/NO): NO